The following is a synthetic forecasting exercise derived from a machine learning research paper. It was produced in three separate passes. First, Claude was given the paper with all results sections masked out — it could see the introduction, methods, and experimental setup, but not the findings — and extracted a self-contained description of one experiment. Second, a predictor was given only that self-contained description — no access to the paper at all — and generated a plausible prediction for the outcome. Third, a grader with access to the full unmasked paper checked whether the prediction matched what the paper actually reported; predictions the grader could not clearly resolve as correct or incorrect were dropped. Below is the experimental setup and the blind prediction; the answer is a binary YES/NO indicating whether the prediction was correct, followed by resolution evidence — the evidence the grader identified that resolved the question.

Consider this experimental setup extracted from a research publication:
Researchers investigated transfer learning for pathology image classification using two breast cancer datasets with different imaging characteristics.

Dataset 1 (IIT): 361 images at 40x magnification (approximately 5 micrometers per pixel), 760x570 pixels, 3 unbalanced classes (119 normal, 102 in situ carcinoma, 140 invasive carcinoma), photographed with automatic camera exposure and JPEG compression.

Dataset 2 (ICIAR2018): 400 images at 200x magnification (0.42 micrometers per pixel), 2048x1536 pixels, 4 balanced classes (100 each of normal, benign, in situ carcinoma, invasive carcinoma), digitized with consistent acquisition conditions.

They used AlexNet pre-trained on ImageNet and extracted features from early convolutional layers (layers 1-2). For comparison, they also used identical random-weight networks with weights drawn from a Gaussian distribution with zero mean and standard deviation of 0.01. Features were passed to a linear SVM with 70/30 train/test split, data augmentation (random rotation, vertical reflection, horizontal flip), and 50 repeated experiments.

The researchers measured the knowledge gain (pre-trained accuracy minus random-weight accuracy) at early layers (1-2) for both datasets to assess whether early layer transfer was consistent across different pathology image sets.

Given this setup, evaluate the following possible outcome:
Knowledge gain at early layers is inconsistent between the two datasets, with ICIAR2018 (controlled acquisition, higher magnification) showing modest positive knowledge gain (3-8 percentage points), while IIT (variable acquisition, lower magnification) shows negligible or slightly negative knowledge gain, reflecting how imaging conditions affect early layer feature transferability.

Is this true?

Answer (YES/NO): NO